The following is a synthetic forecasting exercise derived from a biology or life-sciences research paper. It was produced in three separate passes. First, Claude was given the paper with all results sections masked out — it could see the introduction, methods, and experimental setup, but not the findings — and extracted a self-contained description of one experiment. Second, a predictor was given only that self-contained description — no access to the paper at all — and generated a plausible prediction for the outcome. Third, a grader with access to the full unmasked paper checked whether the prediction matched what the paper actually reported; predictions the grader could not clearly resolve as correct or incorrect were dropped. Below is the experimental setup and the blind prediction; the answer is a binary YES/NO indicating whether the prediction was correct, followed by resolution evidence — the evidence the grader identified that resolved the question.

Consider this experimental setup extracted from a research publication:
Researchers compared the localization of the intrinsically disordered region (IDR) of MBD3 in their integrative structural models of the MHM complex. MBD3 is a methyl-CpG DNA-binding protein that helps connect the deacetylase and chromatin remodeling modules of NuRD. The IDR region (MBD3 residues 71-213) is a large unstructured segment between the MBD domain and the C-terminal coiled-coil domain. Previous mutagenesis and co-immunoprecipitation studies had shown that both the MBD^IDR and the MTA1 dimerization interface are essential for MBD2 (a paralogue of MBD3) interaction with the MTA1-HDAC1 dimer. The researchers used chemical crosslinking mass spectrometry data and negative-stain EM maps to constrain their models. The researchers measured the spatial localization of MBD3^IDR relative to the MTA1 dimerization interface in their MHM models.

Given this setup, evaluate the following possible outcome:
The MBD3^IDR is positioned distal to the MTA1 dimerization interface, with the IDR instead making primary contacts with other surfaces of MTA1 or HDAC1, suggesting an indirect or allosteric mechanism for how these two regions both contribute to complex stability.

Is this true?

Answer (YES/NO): NO